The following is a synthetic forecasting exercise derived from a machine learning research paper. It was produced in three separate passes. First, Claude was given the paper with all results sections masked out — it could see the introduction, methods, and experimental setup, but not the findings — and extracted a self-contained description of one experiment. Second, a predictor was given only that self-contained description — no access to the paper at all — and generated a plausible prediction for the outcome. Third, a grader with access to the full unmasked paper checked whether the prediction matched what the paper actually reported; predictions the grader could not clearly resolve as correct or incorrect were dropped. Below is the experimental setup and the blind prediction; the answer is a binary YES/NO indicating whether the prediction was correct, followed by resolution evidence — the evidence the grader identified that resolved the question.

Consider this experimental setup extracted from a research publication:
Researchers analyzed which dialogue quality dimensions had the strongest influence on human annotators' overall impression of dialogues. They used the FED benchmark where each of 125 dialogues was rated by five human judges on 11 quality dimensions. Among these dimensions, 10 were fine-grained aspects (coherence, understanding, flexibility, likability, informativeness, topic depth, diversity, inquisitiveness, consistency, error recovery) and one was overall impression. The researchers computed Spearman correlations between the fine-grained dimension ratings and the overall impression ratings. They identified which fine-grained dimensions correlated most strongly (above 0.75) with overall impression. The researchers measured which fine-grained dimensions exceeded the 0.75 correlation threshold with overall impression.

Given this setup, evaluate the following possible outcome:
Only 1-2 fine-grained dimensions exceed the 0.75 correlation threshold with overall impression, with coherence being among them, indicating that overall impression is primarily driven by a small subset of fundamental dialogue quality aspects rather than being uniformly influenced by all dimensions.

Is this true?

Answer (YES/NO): NO